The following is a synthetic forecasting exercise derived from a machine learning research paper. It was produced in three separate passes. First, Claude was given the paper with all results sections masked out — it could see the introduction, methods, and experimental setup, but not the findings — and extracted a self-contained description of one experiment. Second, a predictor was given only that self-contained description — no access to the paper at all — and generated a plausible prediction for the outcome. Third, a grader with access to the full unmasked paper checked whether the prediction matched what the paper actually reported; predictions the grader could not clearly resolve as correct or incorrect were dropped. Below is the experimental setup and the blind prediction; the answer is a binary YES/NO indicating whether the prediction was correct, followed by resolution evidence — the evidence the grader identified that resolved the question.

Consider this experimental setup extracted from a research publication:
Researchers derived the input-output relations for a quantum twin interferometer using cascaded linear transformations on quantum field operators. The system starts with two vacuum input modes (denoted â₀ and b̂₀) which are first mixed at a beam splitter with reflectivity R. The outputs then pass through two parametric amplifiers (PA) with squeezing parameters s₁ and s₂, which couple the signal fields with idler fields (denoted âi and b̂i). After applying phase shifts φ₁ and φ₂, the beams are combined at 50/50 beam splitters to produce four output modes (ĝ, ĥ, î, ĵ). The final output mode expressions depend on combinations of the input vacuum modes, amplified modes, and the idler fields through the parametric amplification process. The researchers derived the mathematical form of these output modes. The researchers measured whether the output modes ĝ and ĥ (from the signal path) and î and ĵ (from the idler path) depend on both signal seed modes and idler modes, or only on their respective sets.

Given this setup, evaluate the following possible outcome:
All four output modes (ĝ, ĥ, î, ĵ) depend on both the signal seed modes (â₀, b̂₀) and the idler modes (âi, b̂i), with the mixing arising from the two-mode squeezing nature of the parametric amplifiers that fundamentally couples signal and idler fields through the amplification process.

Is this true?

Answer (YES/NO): YES